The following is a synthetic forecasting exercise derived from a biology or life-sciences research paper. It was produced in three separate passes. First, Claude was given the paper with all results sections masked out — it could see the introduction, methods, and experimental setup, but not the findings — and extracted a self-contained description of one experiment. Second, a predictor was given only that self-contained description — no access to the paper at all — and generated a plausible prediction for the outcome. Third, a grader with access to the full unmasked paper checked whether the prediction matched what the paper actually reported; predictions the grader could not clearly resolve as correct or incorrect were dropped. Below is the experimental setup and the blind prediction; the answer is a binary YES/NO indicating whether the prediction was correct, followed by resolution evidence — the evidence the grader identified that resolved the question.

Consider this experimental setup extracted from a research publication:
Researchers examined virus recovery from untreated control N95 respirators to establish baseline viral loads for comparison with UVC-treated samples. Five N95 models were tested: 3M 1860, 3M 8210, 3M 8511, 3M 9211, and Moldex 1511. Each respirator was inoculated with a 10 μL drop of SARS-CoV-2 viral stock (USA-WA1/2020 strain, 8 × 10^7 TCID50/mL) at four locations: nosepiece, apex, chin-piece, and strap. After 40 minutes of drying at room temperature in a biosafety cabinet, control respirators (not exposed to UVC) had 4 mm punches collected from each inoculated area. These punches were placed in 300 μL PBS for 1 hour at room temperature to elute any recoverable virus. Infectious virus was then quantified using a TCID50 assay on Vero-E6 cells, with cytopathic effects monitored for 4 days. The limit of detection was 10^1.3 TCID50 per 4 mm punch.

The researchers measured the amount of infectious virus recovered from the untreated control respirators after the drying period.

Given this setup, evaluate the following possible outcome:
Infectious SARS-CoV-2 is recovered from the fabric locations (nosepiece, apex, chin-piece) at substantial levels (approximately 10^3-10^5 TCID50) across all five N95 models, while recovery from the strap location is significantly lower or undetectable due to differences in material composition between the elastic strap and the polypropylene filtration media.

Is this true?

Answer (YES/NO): NO